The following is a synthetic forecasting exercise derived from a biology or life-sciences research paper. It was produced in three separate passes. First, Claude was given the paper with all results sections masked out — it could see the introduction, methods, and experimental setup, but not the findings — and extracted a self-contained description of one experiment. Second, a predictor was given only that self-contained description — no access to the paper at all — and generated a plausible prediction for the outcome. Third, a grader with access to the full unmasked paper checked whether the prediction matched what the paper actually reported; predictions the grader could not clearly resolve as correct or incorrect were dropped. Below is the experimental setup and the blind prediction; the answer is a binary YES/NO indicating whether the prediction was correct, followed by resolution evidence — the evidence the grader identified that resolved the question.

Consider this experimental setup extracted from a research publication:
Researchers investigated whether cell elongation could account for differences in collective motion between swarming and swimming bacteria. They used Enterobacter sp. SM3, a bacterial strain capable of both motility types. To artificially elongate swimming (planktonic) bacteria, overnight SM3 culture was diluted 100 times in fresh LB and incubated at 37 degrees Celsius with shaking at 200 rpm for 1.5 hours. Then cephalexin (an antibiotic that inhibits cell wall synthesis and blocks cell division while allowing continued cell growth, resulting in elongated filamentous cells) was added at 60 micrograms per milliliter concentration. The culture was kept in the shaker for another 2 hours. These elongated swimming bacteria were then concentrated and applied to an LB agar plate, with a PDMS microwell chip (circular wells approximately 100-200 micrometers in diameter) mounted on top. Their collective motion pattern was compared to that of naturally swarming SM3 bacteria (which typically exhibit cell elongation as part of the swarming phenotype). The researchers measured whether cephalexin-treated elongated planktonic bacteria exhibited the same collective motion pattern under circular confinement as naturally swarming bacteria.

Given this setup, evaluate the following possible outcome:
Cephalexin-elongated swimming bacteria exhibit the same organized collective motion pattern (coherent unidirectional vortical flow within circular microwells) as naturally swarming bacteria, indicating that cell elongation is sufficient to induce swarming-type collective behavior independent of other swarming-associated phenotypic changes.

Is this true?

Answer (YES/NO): NO